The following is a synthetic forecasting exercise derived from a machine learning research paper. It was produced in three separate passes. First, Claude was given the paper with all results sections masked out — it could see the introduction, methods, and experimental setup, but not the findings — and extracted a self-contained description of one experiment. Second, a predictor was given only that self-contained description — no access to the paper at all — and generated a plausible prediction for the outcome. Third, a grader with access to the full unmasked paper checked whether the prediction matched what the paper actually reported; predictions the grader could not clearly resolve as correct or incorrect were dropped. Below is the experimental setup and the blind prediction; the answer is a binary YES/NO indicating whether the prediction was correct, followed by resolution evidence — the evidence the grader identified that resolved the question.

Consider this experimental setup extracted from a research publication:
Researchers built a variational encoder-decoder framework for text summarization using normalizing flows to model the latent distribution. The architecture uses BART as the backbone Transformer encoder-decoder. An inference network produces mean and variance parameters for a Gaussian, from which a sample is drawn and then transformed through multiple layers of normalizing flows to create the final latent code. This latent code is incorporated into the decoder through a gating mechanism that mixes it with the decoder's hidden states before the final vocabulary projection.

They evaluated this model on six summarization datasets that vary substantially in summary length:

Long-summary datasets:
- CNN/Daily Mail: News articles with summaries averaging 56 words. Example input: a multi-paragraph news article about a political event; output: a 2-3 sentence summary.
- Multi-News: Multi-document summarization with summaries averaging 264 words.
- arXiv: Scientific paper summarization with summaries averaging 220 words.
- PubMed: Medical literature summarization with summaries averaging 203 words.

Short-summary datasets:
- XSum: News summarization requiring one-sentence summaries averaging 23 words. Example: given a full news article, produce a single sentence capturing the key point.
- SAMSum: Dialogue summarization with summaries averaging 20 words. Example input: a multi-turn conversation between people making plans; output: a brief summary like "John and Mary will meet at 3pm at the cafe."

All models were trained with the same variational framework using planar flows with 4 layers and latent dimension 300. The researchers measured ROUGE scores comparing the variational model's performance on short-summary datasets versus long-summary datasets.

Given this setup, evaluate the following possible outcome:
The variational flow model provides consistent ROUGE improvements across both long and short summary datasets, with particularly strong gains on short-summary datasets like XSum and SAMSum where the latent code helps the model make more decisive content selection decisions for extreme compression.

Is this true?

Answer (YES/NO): NO